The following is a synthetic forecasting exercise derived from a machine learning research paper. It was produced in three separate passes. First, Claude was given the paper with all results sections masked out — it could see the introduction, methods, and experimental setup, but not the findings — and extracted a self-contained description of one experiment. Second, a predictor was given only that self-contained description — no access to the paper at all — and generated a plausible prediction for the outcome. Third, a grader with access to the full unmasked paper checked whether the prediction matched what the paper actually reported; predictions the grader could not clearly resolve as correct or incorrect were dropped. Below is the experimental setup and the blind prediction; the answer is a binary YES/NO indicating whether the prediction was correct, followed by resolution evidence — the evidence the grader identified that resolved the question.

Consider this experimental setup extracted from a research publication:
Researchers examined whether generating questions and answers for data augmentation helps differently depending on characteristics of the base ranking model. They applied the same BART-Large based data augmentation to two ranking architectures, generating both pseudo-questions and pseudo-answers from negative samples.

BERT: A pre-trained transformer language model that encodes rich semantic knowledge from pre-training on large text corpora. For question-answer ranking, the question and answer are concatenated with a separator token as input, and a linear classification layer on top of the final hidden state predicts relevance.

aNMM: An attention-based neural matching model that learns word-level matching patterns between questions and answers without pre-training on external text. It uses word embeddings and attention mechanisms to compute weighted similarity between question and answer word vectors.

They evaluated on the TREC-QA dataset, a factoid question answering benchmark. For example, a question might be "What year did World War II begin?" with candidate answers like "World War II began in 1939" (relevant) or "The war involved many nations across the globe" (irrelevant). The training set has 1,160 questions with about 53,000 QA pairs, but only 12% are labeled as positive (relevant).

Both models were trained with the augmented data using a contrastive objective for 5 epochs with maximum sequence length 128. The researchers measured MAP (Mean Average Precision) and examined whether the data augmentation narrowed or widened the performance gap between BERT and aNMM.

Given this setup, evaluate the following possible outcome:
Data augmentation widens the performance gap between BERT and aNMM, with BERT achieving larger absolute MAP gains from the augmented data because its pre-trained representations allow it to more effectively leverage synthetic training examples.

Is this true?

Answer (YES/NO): NO